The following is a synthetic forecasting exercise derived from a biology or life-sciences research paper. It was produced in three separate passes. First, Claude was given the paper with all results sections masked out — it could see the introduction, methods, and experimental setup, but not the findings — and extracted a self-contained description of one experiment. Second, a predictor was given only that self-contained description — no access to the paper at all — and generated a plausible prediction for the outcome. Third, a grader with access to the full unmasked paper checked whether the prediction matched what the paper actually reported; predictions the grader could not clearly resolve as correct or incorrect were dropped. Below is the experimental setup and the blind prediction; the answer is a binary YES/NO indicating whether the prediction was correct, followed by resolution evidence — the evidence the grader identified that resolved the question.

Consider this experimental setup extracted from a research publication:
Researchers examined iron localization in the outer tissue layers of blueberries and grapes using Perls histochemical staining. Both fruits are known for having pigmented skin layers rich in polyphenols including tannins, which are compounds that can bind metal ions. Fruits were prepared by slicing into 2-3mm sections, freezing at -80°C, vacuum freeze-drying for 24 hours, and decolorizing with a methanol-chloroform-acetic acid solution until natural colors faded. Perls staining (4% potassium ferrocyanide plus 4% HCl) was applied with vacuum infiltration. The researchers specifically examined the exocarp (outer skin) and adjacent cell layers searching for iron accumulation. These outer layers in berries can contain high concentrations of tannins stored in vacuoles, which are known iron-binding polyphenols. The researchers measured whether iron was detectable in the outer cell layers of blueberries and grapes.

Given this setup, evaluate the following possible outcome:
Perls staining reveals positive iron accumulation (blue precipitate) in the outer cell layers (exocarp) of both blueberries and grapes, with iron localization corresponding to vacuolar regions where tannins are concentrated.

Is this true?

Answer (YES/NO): YES